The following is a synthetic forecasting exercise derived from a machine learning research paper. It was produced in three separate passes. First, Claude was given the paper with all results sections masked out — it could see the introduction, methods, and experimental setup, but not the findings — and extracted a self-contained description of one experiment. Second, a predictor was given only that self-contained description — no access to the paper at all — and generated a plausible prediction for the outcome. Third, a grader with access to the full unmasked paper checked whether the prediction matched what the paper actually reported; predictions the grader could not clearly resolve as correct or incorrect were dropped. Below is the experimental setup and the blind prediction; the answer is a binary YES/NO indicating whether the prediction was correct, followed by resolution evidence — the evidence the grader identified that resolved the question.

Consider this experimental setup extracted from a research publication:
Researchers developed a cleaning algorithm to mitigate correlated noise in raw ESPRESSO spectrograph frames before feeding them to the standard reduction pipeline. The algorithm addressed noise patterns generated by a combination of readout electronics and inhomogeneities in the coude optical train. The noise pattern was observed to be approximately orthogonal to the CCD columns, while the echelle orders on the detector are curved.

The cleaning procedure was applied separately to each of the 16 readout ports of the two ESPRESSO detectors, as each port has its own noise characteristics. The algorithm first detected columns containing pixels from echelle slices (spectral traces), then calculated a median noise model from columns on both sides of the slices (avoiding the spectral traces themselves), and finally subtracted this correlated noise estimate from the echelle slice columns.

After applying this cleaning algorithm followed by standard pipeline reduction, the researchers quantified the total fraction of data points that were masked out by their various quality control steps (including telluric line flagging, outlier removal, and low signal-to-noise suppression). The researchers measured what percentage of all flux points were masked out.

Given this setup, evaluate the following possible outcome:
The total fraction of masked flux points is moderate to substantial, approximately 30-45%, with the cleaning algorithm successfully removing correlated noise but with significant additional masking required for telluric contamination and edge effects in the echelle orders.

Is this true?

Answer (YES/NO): NO